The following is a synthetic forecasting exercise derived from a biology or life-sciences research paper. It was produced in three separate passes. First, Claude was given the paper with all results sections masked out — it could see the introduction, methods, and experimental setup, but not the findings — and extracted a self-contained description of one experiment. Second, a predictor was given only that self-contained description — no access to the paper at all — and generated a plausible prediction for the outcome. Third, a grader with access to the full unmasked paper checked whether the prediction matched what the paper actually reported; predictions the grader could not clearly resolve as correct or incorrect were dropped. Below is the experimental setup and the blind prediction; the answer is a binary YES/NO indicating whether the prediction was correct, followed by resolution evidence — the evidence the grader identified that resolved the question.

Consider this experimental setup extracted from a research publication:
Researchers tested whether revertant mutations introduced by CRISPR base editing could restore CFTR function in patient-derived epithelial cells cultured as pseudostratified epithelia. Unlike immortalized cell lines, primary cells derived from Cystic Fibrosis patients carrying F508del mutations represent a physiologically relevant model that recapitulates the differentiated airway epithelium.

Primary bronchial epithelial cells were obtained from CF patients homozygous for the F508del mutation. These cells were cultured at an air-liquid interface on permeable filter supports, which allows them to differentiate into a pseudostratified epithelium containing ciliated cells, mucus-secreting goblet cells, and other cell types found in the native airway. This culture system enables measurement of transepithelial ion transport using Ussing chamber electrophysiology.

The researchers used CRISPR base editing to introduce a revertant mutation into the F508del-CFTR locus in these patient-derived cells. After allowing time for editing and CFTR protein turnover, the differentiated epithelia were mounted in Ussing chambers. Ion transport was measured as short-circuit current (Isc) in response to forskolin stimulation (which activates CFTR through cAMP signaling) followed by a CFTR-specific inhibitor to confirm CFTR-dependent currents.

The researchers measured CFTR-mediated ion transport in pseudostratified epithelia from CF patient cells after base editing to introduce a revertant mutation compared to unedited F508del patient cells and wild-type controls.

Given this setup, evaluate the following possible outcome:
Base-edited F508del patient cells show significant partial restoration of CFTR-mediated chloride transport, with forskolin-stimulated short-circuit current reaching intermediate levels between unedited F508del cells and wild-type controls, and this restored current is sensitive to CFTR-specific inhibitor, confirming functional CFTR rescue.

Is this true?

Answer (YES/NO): YES